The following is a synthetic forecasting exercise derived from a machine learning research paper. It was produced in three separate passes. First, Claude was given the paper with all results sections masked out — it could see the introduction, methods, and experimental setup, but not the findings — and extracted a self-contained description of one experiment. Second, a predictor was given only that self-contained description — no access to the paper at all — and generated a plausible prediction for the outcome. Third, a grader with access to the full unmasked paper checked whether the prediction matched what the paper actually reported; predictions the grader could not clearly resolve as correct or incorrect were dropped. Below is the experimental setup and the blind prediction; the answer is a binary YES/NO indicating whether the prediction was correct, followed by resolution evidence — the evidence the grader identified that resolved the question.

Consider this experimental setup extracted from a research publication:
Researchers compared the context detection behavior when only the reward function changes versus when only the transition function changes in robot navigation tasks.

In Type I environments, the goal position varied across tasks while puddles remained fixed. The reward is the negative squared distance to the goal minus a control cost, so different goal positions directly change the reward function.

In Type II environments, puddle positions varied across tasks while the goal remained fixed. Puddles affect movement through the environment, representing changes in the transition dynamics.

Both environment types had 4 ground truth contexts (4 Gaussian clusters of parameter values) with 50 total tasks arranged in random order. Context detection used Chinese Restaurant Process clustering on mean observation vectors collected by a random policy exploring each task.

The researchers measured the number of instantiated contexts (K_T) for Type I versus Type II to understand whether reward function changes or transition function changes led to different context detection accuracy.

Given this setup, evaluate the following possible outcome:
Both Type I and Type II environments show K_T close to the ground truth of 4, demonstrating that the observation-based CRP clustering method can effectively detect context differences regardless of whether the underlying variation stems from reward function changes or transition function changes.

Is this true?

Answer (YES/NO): NO